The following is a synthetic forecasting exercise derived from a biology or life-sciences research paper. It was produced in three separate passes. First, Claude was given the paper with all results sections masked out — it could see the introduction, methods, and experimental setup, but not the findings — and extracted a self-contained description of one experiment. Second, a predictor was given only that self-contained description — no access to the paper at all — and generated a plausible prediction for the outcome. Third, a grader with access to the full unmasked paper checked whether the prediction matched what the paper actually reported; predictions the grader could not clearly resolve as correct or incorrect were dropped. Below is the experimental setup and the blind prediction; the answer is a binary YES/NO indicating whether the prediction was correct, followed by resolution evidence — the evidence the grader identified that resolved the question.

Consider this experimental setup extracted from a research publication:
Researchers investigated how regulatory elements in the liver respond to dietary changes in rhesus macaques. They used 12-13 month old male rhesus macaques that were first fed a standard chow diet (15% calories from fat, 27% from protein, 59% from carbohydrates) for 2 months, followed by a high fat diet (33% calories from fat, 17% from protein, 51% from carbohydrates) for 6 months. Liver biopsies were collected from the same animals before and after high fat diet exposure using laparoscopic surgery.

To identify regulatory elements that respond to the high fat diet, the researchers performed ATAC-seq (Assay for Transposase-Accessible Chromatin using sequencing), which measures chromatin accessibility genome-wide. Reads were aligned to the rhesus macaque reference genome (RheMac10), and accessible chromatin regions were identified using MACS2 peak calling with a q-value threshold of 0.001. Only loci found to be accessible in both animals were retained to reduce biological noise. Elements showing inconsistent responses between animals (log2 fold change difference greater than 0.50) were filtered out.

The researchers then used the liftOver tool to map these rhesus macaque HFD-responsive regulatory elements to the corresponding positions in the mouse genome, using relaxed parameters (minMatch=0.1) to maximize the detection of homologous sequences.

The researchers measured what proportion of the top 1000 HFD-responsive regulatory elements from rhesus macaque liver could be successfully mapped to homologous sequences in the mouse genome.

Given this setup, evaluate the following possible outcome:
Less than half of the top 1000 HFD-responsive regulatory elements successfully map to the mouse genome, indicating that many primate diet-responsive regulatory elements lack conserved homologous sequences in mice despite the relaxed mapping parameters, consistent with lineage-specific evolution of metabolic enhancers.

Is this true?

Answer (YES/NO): YES